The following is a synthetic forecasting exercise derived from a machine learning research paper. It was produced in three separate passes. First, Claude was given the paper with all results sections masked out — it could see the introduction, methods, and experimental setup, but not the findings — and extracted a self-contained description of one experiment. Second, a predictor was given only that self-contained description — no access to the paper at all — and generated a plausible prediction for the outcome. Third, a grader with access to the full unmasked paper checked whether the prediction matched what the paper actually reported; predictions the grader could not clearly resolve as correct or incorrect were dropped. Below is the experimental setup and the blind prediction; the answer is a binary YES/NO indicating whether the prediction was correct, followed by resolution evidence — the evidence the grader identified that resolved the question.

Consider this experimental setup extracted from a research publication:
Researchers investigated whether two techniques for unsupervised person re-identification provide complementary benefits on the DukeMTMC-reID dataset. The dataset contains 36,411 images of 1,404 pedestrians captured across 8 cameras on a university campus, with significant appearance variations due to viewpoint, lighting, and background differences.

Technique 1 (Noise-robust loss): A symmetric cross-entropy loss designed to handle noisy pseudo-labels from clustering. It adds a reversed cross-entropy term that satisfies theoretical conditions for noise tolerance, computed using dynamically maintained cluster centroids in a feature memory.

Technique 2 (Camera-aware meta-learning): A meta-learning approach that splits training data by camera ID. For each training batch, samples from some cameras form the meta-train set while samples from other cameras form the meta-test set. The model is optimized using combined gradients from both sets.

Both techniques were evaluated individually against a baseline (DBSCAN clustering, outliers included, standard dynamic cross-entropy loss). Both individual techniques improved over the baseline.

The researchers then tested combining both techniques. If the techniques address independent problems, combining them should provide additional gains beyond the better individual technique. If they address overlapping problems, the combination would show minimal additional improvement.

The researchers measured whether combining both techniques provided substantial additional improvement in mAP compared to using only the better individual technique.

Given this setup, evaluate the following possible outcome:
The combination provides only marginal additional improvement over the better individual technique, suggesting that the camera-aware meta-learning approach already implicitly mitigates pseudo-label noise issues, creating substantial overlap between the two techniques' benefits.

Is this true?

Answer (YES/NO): NO